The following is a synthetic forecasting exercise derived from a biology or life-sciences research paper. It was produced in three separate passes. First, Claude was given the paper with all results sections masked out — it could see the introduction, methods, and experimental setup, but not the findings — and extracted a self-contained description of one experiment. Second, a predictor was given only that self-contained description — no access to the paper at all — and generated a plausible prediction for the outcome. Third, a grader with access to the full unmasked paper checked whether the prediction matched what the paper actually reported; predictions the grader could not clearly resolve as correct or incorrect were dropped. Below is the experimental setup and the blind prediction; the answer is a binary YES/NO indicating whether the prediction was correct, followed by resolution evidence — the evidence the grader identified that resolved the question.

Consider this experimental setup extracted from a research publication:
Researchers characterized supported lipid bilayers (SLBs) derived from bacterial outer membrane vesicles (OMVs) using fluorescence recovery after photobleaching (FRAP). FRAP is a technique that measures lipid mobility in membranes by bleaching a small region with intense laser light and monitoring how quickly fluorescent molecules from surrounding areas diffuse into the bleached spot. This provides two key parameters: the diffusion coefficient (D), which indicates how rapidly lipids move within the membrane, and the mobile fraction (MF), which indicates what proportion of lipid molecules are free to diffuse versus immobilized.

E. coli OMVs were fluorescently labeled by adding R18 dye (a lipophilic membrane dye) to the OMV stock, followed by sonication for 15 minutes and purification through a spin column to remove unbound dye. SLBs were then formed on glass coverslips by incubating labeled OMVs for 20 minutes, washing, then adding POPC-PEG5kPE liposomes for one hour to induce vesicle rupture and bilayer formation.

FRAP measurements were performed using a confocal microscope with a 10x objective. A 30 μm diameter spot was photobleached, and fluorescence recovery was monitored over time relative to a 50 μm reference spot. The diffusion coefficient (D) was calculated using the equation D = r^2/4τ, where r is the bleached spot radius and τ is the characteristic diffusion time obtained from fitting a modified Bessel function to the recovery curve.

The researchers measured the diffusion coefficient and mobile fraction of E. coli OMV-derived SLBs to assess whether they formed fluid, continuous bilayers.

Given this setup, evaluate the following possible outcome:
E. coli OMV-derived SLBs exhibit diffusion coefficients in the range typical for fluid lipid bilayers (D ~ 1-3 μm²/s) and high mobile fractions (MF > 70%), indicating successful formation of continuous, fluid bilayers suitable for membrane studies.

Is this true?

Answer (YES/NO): NO